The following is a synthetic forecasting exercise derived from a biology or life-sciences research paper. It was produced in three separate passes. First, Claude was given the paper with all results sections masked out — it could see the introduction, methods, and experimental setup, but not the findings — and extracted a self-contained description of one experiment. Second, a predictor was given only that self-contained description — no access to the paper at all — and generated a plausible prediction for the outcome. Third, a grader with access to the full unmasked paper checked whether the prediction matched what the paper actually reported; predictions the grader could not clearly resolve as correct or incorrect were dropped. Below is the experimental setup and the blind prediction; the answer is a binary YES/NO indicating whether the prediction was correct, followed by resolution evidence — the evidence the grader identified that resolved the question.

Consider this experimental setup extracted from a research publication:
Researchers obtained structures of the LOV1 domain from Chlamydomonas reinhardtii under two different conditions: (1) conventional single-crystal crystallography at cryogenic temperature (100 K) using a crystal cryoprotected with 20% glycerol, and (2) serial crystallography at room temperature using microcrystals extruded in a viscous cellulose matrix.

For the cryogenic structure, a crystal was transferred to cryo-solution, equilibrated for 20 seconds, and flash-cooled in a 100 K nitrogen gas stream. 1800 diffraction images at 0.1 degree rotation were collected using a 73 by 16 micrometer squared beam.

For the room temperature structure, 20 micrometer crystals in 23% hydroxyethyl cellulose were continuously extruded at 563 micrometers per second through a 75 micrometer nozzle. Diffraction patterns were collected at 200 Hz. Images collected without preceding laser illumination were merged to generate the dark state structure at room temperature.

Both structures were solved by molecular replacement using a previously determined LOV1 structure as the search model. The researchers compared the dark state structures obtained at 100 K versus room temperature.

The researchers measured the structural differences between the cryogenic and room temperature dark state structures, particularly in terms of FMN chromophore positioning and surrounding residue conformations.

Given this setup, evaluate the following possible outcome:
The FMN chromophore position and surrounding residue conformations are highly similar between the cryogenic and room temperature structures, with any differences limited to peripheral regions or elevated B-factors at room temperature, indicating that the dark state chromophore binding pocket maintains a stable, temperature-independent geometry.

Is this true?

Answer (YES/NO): NO